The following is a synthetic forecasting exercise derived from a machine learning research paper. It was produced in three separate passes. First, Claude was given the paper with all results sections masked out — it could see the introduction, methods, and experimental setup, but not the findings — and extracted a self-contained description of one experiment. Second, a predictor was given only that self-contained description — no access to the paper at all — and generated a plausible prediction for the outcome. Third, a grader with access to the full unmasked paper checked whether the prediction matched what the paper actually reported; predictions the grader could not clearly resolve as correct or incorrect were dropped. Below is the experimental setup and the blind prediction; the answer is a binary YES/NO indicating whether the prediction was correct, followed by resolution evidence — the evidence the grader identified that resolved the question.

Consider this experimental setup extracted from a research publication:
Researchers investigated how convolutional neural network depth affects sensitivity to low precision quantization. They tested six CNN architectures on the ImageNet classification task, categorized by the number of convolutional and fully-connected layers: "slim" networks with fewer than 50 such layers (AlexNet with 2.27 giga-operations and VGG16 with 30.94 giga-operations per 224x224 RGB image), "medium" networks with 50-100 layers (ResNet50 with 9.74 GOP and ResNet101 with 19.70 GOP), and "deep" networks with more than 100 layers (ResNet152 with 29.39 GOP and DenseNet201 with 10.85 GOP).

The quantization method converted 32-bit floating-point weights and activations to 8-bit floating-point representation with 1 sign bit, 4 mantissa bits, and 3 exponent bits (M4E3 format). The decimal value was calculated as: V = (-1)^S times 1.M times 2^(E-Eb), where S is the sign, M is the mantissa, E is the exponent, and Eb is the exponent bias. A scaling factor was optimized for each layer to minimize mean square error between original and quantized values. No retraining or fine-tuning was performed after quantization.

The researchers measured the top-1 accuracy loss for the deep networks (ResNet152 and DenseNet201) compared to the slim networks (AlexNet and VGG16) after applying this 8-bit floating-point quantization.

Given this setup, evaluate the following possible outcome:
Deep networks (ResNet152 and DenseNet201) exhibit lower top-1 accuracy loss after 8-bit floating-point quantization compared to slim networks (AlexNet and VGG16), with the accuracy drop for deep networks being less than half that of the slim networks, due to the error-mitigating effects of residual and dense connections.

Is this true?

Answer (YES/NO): NO